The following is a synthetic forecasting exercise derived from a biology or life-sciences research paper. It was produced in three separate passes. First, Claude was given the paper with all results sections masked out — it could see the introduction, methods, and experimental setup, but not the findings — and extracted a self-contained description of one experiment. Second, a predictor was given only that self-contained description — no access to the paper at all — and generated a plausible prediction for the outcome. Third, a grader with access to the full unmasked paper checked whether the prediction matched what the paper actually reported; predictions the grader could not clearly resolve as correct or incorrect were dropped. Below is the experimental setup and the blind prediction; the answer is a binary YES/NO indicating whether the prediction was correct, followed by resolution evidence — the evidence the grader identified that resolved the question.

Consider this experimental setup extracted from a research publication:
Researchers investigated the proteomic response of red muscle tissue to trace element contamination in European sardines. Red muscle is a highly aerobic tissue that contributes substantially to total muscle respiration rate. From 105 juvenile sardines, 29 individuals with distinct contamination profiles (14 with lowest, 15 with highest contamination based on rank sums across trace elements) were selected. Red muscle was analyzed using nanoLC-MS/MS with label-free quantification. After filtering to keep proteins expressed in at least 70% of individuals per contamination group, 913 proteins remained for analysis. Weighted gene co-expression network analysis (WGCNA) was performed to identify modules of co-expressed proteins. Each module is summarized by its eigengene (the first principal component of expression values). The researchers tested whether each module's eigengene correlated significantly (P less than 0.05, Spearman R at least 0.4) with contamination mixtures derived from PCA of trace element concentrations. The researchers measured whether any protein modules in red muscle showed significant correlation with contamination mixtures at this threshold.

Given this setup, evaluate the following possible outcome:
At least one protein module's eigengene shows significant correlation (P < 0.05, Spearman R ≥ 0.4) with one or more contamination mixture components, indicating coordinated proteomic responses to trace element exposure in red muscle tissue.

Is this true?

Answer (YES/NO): YES